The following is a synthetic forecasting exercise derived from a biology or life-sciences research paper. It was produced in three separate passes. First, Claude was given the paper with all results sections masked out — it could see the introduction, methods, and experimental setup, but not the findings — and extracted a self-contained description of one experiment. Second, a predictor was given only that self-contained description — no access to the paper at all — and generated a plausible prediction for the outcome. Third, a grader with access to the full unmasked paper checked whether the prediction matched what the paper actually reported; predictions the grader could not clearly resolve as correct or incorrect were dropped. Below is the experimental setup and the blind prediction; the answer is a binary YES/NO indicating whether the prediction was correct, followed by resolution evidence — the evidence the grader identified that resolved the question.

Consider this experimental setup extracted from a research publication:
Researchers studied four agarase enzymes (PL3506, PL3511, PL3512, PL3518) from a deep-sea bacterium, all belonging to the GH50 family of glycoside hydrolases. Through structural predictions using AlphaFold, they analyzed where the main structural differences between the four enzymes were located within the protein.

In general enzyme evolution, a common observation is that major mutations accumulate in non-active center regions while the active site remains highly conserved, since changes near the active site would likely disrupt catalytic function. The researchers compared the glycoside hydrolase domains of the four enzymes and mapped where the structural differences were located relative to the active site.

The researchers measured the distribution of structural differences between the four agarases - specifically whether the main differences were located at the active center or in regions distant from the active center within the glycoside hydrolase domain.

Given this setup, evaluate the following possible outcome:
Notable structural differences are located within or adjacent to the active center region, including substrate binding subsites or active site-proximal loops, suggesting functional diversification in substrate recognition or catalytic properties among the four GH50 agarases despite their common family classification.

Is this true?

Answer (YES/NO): YES